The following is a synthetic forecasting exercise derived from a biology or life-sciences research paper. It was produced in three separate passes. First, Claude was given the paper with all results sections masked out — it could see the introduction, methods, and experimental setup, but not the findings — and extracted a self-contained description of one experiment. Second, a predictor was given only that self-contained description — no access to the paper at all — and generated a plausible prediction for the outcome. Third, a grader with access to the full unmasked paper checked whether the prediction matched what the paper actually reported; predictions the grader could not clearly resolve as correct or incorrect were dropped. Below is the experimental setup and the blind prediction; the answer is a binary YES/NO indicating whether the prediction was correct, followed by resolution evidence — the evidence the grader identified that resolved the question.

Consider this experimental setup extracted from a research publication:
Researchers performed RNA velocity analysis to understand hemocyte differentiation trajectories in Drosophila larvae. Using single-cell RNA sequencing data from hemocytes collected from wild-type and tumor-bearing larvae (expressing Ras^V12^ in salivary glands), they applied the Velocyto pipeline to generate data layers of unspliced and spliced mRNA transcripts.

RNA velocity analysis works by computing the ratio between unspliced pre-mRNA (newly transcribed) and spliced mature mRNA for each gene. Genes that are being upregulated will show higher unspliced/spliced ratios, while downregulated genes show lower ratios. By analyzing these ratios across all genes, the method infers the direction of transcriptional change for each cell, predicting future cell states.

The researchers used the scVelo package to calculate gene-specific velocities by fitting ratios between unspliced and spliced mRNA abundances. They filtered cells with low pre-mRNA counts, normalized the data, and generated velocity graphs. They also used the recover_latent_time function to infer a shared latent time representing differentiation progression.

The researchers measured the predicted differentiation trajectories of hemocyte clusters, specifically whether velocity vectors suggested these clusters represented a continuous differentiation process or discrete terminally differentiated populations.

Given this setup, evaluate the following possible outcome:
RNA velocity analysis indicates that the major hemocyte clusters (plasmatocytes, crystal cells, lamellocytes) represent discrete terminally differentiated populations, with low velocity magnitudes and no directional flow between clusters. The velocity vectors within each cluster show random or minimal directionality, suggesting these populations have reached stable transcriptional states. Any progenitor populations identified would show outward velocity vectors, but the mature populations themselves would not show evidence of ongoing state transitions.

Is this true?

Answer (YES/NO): NO